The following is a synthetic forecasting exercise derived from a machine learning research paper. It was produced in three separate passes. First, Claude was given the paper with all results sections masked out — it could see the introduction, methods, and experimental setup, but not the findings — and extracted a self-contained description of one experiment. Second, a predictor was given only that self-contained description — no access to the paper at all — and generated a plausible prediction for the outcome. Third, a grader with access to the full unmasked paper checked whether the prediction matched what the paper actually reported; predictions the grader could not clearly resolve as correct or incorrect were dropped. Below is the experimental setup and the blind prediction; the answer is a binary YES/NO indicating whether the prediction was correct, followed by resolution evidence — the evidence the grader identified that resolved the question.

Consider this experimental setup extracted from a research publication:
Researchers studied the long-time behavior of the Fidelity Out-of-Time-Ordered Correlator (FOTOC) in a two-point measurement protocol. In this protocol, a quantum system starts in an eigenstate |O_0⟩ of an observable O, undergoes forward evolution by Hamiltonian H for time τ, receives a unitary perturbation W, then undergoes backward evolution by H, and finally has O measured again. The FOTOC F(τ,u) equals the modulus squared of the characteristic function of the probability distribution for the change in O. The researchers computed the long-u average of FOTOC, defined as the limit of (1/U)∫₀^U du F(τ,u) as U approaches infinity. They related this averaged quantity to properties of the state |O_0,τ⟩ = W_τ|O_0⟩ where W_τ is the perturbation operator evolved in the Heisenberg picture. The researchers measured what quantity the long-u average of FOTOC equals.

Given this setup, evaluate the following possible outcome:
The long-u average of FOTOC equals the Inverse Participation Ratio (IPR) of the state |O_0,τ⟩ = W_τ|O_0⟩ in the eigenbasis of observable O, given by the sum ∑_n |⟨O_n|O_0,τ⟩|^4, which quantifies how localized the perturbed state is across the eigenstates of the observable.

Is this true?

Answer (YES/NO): YES